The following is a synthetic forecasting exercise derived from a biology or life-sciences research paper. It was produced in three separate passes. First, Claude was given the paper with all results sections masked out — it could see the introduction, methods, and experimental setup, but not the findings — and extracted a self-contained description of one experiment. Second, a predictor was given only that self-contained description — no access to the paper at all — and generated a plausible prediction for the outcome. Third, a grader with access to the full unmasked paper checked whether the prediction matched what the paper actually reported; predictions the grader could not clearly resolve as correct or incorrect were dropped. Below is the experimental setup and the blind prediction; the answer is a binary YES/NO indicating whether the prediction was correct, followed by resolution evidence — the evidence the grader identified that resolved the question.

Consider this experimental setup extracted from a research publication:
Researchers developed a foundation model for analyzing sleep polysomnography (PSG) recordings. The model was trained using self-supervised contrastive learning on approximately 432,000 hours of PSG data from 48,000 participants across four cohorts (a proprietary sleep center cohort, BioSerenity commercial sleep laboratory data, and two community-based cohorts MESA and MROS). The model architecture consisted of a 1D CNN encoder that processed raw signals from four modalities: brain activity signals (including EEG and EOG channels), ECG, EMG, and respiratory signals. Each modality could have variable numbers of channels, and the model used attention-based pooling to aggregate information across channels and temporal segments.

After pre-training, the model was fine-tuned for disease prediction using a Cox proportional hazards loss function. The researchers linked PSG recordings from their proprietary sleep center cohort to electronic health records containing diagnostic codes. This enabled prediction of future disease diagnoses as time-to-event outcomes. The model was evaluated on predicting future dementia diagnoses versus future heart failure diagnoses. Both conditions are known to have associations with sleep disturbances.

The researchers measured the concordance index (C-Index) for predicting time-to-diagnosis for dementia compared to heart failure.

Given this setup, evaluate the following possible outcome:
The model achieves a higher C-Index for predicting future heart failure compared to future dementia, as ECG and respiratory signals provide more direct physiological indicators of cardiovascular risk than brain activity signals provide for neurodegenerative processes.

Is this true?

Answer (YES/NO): NO